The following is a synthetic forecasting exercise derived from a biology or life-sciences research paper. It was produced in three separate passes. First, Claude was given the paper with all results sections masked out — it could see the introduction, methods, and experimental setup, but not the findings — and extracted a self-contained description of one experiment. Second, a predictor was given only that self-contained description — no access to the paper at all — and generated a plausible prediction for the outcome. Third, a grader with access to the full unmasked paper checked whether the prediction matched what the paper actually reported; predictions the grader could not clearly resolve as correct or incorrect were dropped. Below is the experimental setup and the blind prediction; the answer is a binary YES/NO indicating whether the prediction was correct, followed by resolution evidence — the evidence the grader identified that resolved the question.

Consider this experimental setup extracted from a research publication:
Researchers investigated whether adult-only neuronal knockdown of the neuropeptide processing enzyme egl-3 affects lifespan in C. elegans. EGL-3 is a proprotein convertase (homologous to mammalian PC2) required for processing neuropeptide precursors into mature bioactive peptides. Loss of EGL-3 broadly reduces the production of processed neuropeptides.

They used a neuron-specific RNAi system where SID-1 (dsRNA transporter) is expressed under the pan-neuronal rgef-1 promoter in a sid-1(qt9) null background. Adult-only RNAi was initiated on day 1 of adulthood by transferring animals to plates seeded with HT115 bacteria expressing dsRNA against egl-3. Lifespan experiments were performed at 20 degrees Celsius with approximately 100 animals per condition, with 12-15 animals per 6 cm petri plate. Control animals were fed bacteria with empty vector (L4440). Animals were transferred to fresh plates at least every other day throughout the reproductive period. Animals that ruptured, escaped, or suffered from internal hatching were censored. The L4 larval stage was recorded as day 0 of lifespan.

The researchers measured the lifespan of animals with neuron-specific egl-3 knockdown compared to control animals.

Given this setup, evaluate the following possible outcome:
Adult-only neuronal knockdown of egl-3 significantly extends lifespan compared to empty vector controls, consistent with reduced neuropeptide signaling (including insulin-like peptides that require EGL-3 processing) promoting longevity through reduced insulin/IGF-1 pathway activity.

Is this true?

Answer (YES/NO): YES